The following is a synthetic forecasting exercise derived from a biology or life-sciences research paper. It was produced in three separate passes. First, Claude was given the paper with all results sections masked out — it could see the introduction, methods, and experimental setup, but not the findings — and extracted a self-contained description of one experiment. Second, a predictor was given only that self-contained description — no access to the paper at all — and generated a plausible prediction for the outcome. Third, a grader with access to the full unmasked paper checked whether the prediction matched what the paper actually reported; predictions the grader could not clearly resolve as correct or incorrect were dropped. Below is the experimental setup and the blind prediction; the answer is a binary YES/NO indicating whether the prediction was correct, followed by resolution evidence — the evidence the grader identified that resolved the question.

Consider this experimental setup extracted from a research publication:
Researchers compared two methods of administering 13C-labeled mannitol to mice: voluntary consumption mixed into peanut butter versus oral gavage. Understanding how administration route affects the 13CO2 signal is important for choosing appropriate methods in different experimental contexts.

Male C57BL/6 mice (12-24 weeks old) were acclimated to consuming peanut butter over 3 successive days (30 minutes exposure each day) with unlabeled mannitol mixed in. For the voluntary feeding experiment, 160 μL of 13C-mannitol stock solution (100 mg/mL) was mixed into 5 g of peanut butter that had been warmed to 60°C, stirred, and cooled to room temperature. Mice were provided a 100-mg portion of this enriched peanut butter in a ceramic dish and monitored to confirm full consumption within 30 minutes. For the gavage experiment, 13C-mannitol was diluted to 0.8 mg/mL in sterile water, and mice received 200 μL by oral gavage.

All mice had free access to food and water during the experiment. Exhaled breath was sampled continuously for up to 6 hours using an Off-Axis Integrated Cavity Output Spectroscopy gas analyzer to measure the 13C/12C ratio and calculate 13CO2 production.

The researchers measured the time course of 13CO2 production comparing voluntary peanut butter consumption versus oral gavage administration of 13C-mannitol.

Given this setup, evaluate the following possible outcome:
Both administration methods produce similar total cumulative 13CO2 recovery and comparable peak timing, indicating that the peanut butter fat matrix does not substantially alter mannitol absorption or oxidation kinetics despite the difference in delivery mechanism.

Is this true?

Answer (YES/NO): NO